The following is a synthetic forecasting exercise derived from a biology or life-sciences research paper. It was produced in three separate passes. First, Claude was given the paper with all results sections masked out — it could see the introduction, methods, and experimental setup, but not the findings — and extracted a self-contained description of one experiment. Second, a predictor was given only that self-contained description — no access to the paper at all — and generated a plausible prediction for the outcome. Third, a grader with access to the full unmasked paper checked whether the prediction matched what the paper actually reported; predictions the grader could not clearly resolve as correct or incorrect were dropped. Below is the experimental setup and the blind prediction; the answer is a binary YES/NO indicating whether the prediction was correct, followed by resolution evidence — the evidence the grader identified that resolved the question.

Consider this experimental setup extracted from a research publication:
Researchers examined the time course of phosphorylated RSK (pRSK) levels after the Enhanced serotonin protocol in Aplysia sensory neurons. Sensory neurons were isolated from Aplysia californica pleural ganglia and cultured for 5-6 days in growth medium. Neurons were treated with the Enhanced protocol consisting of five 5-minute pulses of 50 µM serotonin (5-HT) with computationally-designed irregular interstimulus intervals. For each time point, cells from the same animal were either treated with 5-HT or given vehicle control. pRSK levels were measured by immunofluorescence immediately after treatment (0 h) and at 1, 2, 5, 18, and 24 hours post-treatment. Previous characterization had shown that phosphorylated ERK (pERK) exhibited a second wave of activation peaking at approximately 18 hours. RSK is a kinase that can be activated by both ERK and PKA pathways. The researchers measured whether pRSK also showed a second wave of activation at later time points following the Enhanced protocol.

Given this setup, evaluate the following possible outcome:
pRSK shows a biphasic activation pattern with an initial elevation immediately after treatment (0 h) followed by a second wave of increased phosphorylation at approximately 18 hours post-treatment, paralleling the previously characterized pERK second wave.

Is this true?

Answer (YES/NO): NO